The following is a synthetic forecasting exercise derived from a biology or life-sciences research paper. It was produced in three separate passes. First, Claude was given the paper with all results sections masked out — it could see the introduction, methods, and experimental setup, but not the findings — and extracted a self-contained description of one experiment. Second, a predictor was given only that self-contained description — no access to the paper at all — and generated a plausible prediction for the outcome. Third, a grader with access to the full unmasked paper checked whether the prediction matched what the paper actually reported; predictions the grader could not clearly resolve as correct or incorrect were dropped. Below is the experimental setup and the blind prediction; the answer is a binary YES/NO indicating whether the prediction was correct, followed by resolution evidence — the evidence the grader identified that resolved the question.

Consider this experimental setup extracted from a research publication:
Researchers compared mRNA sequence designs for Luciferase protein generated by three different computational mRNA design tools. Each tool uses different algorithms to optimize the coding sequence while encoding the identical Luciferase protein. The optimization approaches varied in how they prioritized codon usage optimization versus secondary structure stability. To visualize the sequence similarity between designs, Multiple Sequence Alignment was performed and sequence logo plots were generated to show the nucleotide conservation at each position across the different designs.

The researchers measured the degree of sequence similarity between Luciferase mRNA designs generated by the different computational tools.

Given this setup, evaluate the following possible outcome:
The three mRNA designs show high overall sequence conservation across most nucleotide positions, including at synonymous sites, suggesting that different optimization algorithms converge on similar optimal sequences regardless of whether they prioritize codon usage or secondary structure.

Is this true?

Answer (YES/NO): NO